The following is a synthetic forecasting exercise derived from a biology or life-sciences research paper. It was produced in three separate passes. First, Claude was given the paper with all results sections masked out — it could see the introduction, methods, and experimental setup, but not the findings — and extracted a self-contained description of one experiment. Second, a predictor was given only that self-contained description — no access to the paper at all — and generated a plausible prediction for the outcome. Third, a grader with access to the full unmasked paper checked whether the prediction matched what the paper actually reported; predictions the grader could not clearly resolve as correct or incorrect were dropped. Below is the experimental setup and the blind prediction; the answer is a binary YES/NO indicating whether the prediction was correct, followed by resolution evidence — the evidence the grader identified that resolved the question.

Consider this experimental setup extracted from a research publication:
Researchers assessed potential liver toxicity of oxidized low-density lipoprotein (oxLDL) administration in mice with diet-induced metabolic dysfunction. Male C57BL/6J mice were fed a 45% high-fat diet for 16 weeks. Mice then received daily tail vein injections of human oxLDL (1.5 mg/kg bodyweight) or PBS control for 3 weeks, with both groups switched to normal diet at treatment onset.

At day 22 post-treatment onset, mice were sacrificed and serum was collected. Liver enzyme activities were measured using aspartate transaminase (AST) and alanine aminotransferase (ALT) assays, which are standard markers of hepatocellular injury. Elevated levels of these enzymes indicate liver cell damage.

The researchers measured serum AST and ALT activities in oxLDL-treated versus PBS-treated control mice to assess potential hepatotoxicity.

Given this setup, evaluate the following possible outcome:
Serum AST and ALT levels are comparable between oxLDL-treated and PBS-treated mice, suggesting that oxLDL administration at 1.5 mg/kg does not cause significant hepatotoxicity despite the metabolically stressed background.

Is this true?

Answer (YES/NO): YES